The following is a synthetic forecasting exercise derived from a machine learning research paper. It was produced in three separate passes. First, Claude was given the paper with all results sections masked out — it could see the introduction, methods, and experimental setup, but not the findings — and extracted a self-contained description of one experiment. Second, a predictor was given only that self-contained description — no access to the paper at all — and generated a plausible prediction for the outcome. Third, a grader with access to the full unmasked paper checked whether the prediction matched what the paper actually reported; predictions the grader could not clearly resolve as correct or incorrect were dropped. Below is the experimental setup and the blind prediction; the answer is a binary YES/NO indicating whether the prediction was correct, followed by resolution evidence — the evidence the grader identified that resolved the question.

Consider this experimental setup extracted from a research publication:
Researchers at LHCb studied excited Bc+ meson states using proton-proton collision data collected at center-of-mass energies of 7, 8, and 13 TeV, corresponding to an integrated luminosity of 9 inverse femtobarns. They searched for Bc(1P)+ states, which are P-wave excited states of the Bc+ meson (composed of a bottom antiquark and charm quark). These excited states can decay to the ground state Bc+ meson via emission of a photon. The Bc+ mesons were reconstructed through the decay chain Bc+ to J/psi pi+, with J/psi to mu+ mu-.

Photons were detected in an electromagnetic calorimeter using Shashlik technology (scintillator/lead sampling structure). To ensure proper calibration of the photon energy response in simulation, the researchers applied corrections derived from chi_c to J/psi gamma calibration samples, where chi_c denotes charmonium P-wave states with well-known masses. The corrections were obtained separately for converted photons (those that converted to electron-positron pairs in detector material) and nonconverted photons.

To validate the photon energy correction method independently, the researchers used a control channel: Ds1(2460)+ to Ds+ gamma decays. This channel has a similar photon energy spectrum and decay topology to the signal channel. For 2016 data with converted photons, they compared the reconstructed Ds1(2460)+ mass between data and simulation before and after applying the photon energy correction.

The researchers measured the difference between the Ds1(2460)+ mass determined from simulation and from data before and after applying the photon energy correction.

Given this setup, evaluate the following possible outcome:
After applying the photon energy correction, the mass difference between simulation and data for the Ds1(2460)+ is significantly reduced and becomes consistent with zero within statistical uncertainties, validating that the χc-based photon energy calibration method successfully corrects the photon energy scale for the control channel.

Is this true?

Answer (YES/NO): NO